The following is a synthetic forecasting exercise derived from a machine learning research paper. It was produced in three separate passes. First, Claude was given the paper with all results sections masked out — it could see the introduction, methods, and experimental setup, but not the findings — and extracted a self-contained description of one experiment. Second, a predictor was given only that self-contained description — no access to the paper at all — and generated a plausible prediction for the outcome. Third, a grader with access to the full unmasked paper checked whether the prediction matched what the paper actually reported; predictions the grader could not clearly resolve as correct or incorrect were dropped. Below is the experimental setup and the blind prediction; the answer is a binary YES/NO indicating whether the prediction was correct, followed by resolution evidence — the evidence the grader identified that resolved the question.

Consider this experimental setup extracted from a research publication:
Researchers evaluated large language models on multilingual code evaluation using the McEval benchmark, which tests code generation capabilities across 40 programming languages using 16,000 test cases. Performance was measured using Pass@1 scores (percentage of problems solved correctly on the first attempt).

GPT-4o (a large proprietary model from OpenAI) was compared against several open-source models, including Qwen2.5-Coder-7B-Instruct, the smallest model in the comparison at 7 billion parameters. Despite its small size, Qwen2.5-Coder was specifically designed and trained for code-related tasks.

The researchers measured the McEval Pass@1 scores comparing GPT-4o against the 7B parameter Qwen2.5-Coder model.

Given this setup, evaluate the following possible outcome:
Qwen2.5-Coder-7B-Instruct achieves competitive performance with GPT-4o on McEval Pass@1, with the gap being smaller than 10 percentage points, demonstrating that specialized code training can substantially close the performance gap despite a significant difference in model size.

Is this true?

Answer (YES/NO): NO